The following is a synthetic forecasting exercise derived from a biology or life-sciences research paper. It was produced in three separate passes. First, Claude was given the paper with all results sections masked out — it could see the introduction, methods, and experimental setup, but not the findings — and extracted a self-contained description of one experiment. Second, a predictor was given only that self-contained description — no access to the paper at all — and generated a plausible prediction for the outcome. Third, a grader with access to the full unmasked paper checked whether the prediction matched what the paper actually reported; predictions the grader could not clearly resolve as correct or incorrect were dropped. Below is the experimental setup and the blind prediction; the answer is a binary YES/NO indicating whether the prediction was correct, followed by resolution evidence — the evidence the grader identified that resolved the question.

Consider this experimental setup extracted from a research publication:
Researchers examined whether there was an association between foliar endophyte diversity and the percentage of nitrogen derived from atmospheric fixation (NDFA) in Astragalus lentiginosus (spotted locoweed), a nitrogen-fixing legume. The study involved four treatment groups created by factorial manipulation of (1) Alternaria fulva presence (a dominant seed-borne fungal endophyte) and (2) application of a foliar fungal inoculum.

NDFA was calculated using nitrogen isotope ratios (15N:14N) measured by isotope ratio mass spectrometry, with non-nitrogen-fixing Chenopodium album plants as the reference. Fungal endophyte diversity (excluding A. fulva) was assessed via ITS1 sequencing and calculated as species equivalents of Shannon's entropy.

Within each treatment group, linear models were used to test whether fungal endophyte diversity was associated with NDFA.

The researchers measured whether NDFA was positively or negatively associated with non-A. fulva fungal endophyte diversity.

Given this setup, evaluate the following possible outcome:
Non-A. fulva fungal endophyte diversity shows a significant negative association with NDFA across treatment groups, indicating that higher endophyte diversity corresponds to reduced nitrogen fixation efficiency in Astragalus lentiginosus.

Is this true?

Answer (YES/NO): NO